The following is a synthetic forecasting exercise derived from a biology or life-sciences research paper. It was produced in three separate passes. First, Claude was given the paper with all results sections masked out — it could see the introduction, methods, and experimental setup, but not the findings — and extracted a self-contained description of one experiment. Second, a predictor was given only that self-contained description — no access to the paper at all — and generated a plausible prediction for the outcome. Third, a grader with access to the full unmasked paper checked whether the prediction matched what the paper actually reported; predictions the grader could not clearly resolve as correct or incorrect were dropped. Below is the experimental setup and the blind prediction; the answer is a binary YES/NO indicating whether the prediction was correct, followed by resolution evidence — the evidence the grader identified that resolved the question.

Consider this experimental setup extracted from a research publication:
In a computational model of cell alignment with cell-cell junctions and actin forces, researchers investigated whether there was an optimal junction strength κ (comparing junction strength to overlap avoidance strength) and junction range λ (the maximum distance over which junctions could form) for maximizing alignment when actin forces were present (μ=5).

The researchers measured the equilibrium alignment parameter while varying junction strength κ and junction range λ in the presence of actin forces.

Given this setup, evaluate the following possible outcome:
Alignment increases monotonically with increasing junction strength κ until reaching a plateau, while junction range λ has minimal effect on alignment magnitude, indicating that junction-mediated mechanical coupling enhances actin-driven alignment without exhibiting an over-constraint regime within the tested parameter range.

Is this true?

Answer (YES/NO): NO